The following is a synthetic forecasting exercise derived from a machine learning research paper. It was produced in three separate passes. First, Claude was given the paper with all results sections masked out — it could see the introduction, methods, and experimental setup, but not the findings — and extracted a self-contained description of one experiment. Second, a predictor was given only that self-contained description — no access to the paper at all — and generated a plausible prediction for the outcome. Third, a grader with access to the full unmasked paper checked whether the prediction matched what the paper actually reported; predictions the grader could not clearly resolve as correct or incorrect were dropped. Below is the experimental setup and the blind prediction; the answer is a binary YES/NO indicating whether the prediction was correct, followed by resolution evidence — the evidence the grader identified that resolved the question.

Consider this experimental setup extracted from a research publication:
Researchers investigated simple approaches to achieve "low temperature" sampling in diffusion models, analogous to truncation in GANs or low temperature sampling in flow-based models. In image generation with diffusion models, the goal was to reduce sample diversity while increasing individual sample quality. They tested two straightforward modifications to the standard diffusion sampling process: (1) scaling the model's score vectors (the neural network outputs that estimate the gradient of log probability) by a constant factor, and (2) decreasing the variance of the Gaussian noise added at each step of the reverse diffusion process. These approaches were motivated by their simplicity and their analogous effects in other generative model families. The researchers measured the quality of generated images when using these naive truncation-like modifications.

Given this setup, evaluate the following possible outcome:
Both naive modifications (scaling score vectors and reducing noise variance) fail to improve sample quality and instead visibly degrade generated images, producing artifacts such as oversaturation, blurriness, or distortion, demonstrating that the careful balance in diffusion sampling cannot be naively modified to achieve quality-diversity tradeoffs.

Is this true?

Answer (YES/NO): YES